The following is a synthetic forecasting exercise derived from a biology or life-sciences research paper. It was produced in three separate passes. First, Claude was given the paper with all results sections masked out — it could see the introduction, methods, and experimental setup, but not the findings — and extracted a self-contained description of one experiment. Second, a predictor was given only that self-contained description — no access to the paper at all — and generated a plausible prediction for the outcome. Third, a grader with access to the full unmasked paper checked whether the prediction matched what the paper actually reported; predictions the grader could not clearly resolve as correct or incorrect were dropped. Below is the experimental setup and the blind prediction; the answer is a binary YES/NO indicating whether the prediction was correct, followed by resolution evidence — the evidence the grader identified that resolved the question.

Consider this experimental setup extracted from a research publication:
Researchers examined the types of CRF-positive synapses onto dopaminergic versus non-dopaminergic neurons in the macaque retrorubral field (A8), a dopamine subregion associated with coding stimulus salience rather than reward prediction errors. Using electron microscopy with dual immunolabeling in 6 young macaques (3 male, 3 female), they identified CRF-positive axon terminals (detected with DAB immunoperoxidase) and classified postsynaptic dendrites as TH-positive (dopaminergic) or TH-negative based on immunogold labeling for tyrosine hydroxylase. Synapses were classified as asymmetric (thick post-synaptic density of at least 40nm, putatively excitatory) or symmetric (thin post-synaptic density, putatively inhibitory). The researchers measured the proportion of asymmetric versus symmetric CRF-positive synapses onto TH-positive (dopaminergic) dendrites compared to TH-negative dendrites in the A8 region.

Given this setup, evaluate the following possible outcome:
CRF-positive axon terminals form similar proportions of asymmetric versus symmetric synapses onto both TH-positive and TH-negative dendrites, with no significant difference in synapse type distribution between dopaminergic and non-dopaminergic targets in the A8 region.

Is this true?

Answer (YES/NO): NO